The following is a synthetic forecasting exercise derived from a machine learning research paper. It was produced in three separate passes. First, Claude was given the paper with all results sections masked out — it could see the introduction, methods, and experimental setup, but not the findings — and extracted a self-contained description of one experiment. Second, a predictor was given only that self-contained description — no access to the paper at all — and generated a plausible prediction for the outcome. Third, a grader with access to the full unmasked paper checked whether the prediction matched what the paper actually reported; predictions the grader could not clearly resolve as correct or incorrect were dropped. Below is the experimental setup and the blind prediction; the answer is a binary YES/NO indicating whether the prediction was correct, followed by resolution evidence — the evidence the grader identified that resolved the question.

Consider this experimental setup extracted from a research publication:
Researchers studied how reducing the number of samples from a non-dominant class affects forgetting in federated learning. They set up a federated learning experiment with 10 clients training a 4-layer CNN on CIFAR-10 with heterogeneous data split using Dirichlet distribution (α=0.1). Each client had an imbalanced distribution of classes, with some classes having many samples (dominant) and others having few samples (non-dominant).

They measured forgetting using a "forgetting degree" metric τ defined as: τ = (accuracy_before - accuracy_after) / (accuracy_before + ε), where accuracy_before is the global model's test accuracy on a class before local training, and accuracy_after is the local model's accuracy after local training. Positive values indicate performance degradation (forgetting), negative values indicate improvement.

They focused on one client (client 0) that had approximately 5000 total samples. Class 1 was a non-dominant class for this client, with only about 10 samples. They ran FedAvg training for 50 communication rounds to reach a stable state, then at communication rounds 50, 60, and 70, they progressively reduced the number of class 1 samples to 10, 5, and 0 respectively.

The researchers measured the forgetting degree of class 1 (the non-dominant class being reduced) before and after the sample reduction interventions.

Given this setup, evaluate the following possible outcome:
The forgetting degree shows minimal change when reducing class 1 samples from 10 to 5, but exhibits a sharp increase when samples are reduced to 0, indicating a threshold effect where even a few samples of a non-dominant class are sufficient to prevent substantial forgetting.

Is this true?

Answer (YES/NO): NO